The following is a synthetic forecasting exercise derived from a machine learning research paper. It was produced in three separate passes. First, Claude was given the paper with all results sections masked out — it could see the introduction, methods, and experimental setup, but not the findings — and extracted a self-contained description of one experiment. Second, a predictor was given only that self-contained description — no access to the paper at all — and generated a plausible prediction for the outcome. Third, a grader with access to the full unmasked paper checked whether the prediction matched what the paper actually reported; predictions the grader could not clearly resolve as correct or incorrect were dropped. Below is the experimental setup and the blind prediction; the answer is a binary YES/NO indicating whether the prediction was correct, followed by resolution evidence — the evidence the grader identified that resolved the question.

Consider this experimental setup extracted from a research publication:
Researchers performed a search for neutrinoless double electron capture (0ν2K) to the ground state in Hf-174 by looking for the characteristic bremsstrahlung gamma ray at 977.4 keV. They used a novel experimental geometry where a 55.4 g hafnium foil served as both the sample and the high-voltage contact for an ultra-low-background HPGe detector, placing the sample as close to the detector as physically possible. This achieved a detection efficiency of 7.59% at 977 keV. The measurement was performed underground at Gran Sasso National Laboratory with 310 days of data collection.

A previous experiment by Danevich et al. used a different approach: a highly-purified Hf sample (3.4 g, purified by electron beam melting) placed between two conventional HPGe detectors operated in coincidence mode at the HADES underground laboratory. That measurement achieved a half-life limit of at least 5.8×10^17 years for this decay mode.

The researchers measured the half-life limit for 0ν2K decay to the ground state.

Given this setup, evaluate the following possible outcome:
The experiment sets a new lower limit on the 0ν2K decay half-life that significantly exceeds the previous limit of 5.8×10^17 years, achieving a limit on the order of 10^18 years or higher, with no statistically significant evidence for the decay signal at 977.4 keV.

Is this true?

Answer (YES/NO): YES